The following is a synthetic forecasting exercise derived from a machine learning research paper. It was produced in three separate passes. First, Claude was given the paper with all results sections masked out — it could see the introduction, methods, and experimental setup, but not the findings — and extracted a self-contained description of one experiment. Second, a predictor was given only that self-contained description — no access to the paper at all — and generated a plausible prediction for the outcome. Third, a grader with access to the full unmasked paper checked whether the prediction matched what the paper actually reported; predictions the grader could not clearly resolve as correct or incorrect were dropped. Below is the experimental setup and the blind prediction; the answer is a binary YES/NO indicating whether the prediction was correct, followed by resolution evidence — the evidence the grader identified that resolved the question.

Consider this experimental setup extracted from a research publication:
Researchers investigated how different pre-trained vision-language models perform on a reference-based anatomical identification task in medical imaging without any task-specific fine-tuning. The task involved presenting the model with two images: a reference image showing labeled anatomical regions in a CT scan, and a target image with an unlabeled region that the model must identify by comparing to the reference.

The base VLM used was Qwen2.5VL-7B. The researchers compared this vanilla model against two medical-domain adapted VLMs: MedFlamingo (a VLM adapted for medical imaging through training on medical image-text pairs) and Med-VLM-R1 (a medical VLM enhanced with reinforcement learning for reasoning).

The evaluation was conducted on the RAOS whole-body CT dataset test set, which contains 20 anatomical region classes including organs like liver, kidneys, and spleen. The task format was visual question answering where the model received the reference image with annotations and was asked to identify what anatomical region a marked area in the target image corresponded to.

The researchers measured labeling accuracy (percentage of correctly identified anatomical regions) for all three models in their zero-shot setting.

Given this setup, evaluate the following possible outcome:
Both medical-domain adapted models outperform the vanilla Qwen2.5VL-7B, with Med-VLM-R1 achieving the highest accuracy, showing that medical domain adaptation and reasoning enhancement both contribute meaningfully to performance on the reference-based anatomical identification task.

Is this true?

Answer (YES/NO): NO